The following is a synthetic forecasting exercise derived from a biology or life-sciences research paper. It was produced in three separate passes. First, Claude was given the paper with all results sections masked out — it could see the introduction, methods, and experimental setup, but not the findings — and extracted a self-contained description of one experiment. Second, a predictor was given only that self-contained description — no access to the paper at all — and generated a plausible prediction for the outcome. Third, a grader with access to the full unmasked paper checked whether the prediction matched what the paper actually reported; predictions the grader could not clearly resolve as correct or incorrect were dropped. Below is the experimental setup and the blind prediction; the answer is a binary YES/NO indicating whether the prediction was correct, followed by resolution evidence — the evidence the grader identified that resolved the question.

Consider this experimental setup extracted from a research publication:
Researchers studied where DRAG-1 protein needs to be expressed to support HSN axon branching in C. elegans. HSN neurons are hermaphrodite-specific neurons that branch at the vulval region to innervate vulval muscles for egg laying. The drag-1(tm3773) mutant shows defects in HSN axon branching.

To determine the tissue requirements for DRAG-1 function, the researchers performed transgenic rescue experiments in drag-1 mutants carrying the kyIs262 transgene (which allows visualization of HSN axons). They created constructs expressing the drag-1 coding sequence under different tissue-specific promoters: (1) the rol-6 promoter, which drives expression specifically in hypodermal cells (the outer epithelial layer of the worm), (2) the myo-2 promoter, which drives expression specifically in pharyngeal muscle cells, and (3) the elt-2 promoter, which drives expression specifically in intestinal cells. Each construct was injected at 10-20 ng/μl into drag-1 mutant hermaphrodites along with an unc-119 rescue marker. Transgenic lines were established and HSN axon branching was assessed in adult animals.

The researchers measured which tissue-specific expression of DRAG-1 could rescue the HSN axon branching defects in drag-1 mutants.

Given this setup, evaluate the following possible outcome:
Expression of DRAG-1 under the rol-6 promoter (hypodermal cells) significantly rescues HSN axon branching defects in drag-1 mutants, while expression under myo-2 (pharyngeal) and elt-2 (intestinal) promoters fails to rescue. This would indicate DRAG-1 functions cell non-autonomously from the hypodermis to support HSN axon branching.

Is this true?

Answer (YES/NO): YES